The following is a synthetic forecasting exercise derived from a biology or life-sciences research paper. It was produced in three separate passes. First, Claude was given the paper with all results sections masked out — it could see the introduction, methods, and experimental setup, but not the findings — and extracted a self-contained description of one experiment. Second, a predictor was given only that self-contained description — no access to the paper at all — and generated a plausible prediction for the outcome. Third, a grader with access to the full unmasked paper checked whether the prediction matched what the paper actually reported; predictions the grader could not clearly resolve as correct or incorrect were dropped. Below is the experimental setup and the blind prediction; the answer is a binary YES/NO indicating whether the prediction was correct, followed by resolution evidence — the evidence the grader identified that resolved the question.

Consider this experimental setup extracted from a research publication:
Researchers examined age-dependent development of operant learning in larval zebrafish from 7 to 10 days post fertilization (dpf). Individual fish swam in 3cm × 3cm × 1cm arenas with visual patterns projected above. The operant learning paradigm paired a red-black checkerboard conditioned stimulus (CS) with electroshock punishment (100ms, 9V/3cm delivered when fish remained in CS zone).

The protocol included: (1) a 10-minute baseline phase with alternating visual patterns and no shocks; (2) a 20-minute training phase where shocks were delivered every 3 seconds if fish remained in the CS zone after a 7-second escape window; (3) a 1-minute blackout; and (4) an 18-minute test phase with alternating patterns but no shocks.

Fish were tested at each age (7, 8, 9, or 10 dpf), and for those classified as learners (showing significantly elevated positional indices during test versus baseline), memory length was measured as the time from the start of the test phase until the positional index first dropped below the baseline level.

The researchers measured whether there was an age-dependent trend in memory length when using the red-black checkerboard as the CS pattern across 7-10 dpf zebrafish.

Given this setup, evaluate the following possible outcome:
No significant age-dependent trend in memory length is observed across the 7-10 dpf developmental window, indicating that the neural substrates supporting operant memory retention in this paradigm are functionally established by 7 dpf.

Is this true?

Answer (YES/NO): NO